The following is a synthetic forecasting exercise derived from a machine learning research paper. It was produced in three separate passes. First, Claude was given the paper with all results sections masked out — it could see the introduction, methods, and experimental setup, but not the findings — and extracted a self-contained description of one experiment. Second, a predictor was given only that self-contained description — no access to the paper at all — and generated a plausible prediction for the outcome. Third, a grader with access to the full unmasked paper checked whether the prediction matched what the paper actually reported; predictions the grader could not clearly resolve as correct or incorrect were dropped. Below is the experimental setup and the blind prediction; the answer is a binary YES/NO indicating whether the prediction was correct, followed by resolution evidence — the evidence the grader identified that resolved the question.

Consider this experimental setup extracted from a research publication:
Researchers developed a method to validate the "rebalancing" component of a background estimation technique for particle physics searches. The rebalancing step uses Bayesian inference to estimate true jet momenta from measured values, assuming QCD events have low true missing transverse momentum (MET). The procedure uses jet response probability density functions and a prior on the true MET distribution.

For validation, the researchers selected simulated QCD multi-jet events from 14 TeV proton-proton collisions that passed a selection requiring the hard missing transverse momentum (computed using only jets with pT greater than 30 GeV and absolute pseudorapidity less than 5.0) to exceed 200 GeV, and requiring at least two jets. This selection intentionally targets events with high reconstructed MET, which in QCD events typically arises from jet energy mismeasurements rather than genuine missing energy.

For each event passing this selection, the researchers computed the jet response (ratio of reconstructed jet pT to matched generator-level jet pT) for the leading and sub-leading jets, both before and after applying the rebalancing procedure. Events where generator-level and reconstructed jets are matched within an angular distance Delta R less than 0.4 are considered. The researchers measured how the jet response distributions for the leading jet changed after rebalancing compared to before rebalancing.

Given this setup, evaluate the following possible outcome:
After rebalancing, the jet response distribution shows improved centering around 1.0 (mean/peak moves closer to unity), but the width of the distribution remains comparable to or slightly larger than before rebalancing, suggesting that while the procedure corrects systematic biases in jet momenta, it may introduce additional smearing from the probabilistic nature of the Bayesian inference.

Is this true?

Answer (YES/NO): NO